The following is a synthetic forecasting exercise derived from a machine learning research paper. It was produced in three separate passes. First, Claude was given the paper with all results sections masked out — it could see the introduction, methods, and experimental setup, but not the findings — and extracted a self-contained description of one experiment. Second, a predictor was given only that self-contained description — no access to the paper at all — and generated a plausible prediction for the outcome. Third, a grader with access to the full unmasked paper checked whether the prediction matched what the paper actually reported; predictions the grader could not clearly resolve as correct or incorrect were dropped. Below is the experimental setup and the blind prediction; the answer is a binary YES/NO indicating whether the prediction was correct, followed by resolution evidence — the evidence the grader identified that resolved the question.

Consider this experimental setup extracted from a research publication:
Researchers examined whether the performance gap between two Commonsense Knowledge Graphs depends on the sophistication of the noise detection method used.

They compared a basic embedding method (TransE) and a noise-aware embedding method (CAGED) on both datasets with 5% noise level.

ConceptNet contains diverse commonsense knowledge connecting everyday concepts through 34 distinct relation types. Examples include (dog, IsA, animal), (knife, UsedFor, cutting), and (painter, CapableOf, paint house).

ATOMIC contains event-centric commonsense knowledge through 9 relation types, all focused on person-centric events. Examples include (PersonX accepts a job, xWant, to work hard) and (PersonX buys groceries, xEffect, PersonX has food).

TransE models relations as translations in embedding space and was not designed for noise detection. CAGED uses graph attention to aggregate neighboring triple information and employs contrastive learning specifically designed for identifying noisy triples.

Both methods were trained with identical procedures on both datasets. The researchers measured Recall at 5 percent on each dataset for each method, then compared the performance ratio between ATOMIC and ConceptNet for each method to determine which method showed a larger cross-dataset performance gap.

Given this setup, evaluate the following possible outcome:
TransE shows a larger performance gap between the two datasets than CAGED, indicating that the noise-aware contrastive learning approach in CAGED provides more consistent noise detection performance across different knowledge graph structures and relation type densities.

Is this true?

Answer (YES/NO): YES